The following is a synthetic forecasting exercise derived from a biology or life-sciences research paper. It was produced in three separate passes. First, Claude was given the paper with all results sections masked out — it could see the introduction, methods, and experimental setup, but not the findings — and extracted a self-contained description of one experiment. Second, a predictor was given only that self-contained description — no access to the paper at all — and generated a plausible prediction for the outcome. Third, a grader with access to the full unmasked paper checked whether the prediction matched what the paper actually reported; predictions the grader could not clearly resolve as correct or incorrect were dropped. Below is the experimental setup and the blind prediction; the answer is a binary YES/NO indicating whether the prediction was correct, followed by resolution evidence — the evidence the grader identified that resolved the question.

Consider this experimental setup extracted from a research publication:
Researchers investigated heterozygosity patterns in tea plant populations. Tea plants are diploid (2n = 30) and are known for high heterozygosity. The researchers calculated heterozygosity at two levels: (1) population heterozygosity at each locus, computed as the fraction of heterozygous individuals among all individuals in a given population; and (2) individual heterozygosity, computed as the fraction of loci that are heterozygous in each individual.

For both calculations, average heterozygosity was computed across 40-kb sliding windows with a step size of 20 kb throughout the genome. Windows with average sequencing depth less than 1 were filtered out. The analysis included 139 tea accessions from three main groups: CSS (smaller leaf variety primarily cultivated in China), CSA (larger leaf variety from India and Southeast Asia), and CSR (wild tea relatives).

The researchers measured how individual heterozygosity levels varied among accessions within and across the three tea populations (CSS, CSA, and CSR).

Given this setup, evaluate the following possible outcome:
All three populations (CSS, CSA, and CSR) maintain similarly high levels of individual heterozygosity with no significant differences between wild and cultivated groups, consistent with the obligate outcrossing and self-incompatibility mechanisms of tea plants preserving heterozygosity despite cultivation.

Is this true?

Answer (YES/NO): NO